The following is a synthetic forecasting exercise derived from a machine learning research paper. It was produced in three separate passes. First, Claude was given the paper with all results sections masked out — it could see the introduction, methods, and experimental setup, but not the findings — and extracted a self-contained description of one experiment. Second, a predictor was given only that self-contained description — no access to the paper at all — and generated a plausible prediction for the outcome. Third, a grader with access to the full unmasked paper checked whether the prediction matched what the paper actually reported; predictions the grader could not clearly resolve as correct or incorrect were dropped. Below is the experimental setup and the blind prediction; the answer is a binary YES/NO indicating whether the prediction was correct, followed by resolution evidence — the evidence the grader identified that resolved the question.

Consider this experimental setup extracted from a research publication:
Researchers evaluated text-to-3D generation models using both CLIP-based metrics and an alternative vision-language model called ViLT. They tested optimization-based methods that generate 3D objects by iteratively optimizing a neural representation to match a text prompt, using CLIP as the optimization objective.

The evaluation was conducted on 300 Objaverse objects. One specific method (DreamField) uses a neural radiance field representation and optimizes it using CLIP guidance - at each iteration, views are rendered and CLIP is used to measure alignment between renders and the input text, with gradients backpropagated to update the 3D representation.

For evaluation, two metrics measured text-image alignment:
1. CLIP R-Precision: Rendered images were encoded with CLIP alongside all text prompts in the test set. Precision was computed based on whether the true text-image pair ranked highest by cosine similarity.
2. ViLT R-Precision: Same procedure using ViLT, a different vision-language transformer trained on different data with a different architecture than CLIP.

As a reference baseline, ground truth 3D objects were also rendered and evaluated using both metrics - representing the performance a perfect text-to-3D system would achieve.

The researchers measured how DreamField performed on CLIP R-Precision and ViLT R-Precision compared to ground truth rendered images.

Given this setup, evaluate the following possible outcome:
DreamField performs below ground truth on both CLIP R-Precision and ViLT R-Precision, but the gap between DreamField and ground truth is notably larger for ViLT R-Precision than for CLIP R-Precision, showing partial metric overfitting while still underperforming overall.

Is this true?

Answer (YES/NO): NO